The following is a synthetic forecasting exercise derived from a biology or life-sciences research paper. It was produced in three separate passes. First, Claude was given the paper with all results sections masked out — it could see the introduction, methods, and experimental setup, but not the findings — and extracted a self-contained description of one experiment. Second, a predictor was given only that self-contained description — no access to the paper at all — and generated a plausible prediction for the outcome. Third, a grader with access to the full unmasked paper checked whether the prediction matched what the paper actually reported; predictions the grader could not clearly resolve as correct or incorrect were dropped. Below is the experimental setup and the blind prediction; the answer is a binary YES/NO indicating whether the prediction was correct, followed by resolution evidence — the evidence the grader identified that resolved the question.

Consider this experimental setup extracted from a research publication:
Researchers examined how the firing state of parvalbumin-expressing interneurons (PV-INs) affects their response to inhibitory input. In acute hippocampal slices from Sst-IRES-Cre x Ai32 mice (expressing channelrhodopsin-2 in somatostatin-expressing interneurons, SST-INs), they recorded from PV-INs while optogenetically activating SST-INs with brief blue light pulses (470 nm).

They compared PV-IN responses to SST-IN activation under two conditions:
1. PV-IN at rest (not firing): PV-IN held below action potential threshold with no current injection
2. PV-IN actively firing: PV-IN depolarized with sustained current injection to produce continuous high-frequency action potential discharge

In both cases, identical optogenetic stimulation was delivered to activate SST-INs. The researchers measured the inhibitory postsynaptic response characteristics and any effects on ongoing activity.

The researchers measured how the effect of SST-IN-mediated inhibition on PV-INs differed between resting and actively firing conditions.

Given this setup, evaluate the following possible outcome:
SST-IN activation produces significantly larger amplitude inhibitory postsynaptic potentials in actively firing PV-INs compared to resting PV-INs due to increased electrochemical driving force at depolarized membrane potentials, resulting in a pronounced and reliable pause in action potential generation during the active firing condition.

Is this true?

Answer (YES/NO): NO